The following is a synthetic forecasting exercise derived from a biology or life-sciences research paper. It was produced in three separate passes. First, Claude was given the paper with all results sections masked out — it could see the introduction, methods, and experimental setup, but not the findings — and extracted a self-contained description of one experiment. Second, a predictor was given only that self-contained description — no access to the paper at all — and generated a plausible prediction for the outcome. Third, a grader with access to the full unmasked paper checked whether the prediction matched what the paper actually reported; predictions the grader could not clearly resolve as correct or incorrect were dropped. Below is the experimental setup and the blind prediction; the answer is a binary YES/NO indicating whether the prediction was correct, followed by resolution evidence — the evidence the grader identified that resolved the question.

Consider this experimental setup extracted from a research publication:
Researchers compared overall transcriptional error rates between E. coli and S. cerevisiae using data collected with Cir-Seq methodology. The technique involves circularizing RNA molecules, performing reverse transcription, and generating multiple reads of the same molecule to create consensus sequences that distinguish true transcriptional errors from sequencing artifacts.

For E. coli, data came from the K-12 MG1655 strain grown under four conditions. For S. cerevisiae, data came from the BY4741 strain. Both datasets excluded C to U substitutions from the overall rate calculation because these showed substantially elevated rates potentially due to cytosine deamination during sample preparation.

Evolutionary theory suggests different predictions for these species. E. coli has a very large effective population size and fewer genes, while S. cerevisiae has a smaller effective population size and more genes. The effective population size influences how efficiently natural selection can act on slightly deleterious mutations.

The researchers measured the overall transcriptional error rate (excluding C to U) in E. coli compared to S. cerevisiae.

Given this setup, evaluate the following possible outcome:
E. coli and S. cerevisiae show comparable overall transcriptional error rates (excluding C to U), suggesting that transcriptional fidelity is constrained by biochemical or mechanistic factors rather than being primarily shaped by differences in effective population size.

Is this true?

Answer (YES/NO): NO